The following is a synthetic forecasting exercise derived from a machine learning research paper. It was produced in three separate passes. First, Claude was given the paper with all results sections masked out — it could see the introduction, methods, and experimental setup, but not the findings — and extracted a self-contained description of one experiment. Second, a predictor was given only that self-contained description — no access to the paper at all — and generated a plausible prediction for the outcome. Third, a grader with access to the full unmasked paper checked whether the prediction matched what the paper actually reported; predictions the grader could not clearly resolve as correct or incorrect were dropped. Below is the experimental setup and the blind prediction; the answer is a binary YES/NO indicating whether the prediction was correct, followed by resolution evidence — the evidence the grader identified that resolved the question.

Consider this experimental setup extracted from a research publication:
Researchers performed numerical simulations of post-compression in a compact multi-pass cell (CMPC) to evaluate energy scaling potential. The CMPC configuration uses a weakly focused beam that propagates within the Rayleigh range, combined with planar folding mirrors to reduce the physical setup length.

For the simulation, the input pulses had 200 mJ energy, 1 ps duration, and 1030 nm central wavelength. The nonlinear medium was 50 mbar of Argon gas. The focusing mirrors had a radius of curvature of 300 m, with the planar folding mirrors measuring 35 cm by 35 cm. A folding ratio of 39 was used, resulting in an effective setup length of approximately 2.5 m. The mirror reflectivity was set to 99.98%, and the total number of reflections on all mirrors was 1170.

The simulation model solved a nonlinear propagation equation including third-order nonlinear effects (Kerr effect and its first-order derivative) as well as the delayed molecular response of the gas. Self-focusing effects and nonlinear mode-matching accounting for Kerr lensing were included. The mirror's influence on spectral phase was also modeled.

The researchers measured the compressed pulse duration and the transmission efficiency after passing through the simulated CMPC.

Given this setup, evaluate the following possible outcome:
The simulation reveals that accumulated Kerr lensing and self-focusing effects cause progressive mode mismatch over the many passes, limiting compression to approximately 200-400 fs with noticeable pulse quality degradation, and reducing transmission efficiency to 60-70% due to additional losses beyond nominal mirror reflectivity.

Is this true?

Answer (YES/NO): NO